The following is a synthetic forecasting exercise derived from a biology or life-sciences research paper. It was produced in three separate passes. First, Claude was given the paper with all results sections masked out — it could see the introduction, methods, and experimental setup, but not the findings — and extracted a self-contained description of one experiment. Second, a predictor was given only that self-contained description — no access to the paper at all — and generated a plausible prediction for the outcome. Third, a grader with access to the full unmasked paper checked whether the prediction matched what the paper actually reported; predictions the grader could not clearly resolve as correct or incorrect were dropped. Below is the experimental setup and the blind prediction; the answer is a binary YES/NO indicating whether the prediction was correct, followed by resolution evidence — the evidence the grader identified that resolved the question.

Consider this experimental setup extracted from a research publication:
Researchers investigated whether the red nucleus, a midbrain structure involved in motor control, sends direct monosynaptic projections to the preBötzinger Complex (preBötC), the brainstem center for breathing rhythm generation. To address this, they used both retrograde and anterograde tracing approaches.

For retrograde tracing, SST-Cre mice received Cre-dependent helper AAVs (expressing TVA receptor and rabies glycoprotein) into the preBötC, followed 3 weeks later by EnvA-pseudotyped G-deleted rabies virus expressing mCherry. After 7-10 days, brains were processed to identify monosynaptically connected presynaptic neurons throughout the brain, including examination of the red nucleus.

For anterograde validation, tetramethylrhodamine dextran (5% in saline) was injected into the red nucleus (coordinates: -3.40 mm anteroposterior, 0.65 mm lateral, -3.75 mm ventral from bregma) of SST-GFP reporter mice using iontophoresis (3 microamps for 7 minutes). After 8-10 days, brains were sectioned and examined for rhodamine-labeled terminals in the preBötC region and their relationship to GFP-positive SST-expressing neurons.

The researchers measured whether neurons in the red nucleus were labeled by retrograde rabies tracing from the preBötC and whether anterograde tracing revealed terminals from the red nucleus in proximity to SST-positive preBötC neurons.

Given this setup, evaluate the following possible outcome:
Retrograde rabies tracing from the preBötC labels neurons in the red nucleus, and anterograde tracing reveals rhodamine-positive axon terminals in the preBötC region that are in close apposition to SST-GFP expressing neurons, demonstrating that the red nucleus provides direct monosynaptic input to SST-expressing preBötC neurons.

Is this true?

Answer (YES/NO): YES